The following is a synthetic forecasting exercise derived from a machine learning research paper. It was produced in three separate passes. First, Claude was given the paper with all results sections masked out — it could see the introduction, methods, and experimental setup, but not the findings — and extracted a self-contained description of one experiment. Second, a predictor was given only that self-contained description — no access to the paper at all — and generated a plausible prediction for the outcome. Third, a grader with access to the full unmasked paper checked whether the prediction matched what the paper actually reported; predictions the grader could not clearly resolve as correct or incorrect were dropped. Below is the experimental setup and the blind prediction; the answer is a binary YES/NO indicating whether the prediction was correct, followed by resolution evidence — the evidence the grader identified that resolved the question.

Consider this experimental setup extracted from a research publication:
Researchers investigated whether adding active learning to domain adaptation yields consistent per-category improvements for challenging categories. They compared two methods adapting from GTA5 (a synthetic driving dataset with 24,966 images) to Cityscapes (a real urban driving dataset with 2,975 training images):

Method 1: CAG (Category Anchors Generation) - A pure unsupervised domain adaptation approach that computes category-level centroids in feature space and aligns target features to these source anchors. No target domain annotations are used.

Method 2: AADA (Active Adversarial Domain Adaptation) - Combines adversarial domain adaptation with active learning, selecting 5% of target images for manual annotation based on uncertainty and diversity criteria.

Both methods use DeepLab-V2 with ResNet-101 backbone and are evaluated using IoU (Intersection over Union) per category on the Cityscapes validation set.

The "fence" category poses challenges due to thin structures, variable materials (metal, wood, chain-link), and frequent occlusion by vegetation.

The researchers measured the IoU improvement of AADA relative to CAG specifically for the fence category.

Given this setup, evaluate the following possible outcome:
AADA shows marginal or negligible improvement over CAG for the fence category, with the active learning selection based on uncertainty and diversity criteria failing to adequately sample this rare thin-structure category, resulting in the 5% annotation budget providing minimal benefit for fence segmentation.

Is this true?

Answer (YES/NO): NO